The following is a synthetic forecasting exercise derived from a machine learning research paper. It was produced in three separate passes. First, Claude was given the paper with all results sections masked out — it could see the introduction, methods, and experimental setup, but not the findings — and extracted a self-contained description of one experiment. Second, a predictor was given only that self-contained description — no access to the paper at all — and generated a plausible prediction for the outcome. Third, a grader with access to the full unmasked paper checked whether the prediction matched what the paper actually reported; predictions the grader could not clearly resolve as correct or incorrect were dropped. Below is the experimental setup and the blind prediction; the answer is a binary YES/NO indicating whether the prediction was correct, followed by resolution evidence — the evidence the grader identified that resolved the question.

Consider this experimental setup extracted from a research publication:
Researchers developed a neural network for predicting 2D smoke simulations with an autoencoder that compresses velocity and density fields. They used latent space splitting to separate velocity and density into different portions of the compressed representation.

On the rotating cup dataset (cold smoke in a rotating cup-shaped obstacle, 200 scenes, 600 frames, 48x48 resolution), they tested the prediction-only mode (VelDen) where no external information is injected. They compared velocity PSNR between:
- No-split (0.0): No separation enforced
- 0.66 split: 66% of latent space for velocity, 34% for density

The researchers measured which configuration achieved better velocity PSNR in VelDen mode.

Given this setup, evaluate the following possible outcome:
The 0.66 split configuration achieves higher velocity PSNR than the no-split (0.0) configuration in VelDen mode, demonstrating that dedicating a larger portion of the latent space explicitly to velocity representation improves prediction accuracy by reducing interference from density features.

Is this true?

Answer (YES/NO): NO